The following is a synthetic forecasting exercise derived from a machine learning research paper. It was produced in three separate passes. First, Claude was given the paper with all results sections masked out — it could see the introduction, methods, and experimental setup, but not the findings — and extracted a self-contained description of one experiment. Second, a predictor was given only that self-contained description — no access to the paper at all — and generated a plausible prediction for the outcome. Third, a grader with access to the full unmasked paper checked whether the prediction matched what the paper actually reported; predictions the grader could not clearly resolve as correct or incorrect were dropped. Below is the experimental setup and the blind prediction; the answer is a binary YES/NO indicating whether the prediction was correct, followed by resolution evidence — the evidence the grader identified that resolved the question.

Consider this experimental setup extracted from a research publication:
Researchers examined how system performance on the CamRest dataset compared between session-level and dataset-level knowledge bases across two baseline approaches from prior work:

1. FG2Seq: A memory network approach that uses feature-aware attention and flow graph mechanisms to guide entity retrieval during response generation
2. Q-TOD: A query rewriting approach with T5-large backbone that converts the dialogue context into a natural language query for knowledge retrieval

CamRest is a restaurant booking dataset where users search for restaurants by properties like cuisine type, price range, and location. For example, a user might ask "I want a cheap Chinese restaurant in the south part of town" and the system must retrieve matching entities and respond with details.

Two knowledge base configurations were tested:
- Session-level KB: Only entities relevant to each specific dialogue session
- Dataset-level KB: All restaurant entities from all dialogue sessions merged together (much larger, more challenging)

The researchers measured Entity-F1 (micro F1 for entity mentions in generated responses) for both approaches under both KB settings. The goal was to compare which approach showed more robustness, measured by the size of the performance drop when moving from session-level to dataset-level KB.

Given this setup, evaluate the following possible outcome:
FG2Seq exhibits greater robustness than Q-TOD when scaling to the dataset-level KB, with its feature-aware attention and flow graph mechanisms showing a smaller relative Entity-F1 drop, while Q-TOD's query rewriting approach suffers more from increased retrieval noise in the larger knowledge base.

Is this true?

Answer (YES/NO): YES